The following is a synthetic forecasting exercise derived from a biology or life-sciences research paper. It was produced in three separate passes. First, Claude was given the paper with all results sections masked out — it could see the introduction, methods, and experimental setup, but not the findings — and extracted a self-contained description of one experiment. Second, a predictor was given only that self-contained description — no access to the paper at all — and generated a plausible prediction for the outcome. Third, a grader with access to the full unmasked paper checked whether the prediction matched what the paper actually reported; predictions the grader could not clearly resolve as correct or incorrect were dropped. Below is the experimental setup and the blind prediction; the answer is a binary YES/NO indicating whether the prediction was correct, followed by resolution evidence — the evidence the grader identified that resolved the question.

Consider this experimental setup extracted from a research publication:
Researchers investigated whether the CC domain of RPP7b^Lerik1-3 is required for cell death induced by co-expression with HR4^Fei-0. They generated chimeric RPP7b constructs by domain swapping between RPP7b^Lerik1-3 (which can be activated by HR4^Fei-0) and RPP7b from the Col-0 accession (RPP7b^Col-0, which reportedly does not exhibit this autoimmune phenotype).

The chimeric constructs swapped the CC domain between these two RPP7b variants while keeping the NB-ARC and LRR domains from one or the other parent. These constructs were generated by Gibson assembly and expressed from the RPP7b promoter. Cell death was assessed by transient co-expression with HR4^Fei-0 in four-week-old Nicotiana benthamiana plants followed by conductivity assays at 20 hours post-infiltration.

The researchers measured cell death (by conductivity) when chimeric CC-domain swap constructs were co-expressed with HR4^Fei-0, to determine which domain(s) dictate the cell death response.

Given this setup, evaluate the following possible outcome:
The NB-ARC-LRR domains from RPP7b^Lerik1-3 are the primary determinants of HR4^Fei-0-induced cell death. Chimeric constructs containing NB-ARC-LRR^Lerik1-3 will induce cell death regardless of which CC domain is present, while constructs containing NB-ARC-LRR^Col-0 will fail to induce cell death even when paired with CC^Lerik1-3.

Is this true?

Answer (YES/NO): NO